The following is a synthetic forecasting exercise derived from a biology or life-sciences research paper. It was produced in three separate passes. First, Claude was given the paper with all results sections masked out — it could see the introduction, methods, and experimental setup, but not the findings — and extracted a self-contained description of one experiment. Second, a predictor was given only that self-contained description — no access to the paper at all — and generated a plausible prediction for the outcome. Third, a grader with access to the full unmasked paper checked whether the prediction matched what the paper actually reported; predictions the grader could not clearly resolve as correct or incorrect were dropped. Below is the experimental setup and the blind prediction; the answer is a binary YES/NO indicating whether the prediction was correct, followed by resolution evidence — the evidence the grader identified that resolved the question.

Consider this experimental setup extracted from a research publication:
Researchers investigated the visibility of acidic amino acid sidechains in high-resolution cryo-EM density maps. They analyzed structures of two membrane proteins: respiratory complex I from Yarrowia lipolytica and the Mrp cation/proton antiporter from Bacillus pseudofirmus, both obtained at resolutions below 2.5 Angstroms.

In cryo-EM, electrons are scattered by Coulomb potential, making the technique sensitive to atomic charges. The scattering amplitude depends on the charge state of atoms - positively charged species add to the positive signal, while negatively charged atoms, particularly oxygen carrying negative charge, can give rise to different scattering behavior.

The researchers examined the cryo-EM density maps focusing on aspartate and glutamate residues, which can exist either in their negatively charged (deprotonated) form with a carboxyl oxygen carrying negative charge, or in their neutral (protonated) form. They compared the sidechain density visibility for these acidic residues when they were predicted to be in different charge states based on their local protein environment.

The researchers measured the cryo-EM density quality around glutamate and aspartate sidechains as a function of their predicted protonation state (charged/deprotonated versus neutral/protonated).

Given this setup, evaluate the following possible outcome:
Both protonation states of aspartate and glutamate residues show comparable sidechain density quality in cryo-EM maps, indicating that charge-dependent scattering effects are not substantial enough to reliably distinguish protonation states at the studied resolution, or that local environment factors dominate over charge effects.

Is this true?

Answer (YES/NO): NO